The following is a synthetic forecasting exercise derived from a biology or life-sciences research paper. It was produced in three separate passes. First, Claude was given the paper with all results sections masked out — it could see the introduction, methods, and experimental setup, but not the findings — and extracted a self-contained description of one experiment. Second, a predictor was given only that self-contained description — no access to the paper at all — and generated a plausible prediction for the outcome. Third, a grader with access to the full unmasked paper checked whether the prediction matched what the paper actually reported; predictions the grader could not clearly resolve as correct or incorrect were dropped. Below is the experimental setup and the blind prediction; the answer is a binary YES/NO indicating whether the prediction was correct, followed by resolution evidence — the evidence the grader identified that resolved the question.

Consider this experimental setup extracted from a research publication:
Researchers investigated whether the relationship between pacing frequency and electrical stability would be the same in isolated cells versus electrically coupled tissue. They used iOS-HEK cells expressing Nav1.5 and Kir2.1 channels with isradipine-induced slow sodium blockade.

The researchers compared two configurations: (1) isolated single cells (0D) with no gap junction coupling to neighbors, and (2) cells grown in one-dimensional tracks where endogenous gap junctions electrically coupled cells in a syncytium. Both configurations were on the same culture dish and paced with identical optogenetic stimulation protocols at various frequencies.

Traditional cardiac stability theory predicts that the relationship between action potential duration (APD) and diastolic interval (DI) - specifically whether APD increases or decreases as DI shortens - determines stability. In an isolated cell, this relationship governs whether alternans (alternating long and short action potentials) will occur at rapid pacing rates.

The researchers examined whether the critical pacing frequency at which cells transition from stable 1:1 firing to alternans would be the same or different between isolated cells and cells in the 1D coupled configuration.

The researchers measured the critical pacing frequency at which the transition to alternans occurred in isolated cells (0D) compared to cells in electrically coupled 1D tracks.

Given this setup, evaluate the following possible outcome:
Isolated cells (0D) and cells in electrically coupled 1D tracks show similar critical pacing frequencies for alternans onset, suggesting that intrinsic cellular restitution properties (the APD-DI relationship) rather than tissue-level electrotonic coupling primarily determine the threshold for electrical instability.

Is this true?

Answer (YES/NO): NO